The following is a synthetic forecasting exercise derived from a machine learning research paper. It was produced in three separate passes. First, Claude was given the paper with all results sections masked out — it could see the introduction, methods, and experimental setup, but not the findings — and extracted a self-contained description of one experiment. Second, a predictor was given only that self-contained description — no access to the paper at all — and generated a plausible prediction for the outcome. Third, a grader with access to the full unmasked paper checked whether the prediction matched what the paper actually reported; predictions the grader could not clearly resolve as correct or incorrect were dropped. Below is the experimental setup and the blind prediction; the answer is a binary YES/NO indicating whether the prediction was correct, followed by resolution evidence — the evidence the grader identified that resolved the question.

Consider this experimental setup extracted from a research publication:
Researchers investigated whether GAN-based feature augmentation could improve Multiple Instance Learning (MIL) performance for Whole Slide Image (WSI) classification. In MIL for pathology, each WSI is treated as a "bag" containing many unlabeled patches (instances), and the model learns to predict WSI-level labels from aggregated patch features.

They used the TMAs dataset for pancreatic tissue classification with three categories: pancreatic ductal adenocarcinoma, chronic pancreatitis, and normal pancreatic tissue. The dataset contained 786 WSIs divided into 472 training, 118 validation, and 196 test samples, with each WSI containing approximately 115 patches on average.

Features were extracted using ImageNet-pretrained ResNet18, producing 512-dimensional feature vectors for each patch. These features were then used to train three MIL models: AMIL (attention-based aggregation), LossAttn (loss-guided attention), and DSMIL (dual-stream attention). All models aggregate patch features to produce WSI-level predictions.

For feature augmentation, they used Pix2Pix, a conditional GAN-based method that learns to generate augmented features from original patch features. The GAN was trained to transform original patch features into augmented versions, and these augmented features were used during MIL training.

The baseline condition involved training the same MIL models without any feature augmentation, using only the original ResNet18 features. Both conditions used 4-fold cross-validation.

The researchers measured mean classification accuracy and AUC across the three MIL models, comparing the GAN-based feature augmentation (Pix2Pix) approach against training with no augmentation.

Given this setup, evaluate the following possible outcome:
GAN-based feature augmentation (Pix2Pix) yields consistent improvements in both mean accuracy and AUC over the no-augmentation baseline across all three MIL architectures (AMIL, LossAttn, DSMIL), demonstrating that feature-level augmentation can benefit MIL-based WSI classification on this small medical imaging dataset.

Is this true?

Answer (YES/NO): NO